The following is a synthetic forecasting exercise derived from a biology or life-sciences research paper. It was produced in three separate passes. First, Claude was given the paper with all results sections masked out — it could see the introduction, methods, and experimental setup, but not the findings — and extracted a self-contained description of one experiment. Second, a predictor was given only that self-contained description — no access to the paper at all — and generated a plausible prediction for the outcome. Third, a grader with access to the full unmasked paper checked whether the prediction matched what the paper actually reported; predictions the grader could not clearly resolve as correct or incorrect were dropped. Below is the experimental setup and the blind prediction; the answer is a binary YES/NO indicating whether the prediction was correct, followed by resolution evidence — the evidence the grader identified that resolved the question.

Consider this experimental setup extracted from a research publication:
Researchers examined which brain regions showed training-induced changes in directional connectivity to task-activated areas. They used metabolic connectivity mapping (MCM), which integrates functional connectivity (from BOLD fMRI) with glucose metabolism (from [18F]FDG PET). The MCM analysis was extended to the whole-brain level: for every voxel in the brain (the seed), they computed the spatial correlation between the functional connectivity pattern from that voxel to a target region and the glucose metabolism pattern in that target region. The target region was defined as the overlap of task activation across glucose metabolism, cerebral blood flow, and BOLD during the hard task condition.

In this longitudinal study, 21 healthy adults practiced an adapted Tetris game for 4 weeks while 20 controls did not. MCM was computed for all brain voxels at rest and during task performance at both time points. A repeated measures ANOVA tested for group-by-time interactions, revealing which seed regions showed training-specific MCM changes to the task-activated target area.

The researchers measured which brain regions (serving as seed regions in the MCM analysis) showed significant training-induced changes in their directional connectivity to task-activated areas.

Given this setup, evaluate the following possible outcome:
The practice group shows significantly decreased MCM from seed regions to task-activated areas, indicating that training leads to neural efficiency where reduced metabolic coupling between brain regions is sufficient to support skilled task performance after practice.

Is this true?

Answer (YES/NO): NO